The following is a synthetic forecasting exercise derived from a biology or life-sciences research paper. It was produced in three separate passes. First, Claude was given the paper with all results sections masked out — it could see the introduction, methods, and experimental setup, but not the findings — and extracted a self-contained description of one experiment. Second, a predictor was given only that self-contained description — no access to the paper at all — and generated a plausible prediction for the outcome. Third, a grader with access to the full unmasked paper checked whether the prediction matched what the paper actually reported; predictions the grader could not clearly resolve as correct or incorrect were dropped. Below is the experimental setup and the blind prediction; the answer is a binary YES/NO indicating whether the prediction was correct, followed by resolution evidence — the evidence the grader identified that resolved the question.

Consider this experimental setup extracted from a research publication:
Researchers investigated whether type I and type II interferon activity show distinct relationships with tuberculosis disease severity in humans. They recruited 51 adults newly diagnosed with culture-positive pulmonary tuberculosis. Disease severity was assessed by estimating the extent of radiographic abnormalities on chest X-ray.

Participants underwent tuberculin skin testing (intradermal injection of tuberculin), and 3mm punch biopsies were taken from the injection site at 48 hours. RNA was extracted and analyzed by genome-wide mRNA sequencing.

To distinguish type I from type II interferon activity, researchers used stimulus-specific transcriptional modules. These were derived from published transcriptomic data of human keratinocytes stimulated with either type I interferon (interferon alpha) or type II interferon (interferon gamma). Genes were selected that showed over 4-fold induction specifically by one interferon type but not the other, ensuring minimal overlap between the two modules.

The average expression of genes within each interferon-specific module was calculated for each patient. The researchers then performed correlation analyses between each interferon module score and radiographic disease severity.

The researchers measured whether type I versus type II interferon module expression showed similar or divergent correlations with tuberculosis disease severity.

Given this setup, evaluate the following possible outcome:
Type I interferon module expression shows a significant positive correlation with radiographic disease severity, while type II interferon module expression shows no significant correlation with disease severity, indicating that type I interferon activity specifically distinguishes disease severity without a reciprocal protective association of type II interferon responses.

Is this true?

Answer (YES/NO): NO